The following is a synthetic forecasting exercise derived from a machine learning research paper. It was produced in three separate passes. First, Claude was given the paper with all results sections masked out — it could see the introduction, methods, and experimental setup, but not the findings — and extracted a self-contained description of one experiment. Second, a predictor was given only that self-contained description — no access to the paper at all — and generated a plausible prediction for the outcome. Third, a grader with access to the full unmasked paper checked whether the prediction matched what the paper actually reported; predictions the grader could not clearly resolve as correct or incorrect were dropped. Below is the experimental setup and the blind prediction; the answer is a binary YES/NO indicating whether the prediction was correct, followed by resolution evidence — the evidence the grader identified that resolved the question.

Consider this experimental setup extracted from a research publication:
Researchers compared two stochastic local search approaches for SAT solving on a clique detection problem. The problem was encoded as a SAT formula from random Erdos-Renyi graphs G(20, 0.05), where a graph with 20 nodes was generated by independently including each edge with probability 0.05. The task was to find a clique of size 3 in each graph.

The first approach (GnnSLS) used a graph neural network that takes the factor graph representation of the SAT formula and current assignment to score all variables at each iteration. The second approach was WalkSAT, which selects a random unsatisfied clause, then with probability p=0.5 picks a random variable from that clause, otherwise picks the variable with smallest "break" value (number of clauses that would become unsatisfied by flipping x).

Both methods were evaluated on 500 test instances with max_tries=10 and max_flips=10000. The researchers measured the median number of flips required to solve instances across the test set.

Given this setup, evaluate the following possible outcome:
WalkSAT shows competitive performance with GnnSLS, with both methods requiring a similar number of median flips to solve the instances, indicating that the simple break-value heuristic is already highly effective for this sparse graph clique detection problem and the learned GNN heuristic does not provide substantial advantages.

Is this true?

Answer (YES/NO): YES